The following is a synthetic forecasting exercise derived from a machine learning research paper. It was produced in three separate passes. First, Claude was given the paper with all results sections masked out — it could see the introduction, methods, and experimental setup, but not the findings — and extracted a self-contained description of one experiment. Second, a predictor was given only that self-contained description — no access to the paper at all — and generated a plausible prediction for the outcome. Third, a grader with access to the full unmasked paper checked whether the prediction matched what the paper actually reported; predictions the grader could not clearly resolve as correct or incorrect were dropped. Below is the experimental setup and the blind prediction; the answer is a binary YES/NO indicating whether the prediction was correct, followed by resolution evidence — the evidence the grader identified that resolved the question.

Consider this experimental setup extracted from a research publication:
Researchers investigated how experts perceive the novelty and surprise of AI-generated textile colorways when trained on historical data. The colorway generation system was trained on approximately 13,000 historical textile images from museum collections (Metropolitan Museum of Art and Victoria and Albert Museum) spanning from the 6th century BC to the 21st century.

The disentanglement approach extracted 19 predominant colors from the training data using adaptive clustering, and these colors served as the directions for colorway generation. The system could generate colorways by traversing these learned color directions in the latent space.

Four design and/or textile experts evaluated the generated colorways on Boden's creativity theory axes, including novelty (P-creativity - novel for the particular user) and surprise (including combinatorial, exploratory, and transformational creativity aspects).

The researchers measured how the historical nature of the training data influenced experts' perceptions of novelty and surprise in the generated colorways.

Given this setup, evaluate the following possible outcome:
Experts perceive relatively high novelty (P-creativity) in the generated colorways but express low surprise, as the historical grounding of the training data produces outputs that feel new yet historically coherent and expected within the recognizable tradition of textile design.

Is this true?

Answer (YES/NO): NO